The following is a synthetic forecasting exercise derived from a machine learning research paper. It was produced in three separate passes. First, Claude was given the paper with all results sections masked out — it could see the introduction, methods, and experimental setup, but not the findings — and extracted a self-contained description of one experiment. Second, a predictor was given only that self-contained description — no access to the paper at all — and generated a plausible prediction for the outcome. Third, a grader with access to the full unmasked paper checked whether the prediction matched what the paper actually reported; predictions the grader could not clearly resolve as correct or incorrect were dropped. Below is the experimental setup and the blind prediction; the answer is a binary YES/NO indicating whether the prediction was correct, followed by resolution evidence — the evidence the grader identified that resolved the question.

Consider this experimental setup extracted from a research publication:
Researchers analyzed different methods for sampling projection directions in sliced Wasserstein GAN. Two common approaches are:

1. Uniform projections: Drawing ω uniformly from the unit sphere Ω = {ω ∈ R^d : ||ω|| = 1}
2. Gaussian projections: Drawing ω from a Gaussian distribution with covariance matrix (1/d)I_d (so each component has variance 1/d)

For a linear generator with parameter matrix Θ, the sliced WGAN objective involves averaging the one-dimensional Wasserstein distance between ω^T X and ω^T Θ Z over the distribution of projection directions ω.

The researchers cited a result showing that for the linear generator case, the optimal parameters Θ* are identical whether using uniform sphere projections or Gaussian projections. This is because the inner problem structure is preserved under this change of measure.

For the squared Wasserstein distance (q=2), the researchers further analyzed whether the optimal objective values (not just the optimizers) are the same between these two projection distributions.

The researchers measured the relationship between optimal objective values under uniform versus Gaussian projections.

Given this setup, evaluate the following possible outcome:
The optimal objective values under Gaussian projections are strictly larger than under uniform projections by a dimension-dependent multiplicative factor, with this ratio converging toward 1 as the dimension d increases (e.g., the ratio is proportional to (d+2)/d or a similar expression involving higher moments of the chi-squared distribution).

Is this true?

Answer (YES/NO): NO